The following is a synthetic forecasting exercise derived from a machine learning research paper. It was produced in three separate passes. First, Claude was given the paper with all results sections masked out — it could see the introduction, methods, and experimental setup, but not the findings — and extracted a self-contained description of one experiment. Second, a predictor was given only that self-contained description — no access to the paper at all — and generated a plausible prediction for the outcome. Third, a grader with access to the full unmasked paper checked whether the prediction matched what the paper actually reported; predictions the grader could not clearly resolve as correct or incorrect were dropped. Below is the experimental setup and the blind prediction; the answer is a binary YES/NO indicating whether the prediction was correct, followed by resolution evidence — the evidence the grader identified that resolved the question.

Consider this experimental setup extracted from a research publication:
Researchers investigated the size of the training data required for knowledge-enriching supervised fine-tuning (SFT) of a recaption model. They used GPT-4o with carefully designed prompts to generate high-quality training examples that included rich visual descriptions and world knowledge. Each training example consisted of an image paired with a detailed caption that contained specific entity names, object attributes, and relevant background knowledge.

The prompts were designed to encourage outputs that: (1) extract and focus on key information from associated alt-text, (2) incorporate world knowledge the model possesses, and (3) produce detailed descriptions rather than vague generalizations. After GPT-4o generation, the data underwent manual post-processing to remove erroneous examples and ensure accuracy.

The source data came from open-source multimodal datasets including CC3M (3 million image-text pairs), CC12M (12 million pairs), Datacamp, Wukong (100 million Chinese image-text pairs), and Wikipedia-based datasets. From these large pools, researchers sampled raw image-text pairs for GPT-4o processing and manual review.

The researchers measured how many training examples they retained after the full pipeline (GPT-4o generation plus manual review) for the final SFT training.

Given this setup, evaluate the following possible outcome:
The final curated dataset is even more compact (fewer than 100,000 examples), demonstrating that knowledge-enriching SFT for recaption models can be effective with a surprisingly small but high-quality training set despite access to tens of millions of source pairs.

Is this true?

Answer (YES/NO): YES